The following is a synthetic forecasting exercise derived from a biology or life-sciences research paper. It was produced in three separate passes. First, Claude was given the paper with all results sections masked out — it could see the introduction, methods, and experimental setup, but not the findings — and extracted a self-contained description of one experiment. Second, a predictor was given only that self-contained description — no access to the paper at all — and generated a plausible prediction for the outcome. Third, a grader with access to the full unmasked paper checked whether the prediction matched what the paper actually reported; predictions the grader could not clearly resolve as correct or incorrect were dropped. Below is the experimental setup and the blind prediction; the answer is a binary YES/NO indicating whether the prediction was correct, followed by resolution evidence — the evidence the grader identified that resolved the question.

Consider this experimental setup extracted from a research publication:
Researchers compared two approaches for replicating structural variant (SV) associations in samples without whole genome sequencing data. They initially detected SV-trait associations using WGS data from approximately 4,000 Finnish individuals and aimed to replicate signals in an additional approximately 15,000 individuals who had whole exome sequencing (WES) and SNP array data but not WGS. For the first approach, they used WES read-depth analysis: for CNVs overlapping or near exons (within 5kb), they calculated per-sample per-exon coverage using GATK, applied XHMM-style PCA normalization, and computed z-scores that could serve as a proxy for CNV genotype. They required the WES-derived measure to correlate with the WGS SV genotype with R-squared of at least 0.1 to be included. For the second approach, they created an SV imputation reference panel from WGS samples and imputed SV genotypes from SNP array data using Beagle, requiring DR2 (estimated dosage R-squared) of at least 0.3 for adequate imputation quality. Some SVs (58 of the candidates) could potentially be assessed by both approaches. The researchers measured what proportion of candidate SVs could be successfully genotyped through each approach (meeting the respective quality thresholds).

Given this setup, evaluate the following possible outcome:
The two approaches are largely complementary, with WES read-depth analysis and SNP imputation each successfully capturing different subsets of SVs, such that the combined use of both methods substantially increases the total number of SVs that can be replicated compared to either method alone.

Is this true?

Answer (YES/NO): NO